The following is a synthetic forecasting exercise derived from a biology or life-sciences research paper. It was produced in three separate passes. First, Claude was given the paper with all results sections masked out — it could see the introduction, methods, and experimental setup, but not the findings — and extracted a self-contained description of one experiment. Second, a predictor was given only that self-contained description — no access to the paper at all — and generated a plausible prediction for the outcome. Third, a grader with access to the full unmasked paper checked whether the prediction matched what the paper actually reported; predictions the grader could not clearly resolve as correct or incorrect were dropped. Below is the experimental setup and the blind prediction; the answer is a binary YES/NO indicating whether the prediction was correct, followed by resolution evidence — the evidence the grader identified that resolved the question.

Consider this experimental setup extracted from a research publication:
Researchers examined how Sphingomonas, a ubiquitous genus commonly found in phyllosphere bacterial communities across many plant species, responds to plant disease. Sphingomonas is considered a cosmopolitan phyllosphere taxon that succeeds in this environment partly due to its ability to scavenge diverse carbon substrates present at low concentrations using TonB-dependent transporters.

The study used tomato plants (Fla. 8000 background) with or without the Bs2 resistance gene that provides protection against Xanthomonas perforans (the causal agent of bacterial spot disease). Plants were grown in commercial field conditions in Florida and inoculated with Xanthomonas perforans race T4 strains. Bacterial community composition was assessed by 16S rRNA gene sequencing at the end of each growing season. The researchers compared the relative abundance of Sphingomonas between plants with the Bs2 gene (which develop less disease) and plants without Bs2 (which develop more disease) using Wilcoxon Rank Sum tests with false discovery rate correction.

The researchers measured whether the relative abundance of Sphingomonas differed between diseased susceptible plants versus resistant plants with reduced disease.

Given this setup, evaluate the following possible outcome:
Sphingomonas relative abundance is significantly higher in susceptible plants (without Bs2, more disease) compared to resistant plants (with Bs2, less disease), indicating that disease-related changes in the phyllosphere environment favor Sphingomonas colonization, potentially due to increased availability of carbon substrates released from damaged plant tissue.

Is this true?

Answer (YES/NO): NO